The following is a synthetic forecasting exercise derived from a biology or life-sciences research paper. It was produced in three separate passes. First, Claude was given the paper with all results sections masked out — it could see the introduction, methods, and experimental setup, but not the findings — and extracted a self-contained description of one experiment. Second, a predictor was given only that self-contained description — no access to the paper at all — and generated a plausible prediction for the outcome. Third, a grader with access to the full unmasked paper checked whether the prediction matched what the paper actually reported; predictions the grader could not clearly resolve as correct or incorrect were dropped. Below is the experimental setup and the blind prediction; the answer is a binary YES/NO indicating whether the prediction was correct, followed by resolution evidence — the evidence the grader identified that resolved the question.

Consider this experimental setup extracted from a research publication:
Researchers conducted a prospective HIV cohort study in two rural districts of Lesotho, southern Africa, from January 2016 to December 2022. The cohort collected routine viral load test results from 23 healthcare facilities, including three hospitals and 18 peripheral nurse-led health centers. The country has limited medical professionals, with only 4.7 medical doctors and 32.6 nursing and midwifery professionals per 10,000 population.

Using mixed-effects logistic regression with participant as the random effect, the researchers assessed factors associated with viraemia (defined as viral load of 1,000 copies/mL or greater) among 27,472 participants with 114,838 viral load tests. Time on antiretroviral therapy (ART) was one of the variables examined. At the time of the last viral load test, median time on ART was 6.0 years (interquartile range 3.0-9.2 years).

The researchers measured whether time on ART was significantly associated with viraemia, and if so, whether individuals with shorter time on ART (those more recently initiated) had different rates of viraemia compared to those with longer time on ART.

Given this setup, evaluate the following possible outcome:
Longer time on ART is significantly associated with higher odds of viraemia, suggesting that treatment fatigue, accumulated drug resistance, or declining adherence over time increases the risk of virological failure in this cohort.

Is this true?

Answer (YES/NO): NO